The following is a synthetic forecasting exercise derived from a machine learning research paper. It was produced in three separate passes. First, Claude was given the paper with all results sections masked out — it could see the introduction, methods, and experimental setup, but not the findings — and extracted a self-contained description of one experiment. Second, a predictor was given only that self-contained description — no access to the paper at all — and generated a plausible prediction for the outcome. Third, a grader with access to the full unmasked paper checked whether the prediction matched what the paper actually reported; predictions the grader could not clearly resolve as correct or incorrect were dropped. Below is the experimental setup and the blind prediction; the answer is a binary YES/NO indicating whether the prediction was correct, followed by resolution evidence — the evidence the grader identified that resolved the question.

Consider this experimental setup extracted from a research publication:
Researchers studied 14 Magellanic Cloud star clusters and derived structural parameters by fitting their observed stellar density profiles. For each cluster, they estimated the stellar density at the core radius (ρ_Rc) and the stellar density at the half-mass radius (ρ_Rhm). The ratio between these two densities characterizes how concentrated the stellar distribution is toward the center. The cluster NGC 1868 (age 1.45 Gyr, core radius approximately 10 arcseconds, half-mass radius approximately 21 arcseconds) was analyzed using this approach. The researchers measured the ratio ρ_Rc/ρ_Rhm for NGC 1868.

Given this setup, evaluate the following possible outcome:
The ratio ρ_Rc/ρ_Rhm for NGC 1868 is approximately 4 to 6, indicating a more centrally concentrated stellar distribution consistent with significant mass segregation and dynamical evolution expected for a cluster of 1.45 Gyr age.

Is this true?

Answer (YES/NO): NO